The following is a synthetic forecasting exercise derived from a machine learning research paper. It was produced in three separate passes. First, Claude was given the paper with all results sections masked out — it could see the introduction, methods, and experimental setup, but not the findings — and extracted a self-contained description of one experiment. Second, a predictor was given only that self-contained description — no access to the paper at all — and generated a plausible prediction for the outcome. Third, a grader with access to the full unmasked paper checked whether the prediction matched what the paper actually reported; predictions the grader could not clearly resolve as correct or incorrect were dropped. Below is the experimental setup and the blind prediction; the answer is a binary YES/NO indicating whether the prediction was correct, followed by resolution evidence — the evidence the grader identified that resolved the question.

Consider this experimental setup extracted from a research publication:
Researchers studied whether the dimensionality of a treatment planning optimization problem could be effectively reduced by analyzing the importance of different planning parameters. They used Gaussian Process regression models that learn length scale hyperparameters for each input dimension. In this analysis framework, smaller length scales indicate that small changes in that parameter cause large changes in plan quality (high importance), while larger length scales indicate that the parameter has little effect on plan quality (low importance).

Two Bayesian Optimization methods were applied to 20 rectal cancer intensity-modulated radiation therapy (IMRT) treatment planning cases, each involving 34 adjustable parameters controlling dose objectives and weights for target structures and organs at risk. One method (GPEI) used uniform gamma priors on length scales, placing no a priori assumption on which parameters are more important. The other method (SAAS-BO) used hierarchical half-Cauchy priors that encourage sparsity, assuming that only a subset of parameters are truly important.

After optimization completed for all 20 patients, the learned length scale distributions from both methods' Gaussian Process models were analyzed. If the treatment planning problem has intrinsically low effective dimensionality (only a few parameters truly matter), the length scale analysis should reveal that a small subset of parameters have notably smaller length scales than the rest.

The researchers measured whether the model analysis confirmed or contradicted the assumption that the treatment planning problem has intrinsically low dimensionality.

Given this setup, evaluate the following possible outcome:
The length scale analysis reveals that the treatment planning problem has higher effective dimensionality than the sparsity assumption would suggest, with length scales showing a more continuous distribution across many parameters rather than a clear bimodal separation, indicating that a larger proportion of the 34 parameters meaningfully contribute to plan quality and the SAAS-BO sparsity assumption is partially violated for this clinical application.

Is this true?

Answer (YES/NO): YES